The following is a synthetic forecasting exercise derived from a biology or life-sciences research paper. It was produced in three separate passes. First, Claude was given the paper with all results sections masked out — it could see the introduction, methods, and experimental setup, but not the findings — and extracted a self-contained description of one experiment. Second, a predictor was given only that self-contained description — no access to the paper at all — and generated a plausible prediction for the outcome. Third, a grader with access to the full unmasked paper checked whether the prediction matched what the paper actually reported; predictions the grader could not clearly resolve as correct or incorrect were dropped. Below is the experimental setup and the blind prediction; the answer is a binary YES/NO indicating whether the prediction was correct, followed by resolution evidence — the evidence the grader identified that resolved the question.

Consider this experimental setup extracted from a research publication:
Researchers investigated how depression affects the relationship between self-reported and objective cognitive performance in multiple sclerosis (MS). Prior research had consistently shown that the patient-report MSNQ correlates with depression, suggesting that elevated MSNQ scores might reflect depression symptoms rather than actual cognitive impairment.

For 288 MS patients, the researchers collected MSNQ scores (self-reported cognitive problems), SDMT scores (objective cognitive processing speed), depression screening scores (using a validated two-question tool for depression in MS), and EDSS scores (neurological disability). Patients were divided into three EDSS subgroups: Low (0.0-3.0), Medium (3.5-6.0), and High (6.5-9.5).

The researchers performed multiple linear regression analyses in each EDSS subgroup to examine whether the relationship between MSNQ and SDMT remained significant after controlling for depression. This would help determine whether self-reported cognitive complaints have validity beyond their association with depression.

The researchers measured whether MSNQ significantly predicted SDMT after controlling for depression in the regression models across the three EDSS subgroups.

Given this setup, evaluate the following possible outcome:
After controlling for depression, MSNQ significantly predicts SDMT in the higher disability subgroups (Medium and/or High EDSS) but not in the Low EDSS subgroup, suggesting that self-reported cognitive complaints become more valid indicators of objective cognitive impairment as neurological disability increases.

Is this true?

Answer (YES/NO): NO